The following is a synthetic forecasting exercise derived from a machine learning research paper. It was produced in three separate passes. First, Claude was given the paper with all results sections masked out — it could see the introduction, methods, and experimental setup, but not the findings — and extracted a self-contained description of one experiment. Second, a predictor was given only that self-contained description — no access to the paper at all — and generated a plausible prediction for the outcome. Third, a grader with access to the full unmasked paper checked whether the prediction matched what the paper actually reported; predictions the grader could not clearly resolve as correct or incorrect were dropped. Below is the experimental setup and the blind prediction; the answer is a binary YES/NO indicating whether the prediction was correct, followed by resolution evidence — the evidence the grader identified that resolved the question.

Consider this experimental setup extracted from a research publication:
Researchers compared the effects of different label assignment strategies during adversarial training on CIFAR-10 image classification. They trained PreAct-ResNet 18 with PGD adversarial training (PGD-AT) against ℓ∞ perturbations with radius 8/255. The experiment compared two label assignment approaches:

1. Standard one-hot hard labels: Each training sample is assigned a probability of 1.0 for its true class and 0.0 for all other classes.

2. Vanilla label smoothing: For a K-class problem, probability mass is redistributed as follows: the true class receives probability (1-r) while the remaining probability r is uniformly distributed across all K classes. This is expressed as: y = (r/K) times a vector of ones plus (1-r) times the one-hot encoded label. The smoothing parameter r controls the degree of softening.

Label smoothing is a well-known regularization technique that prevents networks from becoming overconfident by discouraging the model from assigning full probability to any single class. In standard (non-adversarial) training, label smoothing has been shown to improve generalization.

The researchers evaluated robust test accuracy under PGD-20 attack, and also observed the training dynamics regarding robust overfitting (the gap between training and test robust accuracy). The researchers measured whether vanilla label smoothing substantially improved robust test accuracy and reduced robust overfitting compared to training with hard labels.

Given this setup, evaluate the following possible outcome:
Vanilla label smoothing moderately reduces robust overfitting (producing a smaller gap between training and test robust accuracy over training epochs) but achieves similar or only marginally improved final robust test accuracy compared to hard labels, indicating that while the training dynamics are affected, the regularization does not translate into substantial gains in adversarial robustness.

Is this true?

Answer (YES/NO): NO